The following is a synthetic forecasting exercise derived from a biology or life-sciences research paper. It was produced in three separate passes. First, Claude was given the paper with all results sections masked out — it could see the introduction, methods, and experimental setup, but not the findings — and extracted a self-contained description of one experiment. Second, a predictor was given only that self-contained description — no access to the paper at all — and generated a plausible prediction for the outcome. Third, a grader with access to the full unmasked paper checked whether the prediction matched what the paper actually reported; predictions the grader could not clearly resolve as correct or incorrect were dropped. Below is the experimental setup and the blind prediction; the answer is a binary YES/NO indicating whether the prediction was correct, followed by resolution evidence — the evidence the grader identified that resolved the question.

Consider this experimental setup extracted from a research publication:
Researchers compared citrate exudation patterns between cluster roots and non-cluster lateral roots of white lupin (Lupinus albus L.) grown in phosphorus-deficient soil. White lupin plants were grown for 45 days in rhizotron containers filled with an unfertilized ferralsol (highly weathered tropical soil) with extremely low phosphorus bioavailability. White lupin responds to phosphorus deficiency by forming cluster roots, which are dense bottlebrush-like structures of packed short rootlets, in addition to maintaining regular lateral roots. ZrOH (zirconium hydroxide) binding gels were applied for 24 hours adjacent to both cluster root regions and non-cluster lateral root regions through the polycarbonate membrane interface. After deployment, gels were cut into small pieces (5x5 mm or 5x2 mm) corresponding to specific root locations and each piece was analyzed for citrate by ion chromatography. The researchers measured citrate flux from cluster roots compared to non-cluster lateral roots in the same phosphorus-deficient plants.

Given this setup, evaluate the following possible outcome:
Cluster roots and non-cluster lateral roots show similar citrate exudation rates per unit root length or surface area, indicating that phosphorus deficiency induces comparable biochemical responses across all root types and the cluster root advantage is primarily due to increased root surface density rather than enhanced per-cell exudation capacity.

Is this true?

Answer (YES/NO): NO